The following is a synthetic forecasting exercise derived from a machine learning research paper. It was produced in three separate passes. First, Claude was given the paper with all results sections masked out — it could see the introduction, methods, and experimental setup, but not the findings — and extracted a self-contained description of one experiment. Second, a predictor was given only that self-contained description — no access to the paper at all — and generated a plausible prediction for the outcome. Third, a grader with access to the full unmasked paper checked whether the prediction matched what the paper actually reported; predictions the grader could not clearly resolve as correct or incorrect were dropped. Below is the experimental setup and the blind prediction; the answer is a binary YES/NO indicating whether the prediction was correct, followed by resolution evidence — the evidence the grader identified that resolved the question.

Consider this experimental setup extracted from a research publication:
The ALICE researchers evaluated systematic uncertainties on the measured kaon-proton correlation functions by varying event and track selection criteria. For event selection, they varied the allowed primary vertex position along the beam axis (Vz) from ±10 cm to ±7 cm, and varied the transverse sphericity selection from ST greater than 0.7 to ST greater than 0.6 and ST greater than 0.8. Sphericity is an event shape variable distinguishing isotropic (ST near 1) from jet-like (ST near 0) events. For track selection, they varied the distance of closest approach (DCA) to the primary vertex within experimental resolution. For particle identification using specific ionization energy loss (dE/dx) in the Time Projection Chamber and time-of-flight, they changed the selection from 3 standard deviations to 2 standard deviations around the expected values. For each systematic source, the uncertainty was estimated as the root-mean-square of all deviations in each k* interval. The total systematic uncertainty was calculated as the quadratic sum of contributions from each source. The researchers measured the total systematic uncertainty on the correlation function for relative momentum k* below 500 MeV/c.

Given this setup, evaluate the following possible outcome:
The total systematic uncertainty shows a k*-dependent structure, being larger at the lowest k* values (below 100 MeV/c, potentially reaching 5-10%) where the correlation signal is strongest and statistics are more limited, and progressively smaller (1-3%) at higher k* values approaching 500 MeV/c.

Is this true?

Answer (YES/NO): NO